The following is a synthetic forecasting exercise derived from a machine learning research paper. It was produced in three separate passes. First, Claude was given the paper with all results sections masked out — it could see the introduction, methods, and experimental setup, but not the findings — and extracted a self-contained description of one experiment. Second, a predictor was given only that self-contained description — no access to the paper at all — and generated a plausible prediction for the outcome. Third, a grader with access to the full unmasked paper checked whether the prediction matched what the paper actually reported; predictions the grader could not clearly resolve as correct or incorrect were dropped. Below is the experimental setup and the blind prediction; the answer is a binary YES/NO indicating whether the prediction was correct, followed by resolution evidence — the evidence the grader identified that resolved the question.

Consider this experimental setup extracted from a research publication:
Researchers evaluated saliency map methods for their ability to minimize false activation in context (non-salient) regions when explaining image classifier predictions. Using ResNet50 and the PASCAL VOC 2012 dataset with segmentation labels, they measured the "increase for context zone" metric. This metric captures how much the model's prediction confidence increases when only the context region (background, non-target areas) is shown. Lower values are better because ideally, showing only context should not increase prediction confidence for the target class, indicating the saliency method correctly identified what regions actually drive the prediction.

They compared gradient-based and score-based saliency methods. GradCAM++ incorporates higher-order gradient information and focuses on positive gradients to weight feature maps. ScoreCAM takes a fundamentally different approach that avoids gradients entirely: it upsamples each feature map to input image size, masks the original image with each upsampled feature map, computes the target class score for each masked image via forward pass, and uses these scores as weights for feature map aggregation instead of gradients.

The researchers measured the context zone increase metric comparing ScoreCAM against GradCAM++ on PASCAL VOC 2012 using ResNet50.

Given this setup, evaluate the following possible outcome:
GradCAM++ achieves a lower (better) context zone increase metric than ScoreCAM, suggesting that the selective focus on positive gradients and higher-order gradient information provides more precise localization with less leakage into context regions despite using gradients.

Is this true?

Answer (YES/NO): NO